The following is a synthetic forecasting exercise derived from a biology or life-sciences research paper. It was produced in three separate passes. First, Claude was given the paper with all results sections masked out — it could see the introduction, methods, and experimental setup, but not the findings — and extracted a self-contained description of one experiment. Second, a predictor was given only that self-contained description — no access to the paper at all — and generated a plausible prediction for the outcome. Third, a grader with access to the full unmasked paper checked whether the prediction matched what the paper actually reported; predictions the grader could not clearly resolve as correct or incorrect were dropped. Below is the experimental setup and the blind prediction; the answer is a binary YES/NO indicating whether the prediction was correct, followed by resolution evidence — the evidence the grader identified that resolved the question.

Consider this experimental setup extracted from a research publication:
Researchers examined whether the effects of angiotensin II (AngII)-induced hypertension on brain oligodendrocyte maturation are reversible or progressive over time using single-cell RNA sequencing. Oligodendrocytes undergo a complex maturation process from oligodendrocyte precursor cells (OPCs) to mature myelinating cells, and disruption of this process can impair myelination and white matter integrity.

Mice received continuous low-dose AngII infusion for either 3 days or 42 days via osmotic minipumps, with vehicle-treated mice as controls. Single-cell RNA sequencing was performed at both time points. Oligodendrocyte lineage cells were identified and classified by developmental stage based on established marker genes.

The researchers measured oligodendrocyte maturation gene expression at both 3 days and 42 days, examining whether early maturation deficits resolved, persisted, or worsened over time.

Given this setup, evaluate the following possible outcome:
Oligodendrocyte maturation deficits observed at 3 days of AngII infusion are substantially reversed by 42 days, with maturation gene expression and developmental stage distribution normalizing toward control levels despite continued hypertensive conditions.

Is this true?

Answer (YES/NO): NO